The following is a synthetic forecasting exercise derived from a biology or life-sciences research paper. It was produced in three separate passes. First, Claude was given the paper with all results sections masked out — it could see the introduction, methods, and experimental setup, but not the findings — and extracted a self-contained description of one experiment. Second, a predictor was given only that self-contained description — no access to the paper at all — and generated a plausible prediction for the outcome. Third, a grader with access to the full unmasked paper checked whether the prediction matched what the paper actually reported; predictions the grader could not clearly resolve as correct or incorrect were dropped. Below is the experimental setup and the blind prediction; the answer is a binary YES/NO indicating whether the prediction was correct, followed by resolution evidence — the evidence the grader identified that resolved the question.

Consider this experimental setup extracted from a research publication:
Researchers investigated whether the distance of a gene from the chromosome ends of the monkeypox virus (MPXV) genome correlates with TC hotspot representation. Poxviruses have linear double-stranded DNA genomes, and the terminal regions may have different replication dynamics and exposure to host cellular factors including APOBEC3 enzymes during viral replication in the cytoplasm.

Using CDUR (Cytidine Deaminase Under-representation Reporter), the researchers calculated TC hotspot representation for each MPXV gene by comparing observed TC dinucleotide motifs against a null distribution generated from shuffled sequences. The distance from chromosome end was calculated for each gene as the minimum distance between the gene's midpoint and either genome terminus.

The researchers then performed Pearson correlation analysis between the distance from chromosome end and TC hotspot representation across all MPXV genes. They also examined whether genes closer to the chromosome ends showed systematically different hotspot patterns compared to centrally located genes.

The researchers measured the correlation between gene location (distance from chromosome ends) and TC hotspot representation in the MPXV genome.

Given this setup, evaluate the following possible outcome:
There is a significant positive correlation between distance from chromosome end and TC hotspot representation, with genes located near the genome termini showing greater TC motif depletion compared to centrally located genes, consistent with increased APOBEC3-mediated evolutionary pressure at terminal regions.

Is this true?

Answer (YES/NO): NO